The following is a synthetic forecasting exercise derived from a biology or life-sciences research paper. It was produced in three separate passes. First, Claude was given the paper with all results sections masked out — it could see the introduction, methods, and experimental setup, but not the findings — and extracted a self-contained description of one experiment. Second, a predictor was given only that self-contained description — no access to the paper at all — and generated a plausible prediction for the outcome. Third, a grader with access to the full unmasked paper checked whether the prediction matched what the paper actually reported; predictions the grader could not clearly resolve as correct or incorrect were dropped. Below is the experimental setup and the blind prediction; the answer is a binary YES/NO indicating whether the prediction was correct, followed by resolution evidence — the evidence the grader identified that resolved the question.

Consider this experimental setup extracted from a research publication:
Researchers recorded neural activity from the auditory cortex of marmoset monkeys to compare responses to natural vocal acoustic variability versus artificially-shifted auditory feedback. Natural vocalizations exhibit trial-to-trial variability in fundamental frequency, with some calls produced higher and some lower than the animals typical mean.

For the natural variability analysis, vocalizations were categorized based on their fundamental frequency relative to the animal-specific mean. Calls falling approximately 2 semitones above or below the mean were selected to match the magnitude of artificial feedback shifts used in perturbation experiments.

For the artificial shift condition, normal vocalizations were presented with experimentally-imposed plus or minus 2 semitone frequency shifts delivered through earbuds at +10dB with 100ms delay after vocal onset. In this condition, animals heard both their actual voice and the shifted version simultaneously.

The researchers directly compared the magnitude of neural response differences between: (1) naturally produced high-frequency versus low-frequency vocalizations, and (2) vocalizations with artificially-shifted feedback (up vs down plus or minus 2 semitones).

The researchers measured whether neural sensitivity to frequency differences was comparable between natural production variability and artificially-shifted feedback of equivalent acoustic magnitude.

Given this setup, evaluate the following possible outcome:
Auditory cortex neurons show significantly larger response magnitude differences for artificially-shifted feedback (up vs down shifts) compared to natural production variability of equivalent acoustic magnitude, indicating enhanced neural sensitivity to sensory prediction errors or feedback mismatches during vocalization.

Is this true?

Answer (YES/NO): YES